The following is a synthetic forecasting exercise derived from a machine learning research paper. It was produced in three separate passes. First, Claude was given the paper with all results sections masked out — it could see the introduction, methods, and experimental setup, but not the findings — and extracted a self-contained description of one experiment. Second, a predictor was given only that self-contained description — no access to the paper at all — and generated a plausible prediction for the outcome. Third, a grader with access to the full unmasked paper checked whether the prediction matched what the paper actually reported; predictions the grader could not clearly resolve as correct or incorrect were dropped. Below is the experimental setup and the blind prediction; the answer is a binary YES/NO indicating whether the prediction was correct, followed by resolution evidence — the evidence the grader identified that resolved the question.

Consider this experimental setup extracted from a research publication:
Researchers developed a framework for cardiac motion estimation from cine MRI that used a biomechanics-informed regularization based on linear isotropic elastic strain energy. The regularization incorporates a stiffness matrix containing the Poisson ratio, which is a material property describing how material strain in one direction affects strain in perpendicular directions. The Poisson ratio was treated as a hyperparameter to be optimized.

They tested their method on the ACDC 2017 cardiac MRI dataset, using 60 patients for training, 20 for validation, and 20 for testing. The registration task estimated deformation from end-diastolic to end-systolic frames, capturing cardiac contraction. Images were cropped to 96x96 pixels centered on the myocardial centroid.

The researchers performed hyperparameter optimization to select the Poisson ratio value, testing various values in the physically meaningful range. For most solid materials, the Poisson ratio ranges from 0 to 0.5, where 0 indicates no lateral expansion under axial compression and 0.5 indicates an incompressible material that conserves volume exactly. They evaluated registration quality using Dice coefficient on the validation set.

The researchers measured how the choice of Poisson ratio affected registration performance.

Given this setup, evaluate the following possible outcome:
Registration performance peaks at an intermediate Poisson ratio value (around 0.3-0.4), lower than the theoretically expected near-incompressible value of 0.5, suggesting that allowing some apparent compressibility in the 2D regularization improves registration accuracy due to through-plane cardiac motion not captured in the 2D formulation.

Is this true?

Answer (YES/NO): NO